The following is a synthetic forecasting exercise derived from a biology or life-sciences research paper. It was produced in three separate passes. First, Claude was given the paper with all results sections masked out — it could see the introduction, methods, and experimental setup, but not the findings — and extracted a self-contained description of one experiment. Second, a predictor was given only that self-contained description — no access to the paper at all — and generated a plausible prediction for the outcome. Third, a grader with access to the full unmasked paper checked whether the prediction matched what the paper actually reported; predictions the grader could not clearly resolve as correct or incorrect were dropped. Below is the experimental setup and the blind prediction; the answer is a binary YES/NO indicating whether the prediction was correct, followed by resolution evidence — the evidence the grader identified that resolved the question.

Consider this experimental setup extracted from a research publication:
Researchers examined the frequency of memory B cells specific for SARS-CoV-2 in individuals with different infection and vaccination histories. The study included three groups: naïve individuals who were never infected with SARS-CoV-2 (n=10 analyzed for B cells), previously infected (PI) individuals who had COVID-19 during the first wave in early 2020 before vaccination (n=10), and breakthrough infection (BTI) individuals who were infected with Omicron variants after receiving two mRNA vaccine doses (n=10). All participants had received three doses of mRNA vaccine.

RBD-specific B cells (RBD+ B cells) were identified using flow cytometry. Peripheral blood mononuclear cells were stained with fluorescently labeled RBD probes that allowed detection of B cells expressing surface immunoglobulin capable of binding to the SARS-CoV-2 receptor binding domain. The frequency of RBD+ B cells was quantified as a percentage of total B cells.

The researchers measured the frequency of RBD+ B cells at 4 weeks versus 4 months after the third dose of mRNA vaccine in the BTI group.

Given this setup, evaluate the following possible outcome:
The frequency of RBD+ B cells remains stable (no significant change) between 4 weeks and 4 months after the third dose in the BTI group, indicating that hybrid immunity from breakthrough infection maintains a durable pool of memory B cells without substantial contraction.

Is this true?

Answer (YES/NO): NO